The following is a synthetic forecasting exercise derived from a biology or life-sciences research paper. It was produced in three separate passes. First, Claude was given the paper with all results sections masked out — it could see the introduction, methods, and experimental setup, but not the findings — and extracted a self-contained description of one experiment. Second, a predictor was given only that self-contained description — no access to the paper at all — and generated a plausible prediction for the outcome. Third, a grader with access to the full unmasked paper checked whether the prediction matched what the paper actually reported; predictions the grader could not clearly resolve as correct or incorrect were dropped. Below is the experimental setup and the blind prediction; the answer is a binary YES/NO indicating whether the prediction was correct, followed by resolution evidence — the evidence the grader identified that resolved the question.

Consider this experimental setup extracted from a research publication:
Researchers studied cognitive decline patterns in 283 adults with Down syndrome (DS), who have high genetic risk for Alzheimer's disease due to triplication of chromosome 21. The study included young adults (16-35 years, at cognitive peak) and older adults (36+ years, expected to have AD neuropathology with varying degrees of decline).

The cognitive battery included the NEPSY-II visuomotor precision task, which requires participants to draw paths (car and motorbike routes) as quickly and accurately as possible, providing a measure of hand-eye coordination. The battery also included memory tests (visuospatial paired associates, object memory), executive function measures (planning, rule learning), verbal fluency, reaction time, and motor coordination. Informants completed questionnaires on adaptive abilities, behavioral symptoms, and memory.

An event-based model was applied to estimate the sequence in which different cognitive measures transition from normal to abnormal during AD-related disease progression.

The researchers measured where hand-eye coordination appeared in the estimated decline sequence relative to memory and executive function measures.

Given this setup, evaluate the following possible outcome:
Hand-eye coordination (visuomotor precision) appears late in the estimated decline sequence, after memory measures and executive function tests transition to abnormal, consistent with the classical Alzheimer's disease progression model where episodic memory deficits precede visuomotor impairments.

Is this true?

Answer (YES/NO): NO